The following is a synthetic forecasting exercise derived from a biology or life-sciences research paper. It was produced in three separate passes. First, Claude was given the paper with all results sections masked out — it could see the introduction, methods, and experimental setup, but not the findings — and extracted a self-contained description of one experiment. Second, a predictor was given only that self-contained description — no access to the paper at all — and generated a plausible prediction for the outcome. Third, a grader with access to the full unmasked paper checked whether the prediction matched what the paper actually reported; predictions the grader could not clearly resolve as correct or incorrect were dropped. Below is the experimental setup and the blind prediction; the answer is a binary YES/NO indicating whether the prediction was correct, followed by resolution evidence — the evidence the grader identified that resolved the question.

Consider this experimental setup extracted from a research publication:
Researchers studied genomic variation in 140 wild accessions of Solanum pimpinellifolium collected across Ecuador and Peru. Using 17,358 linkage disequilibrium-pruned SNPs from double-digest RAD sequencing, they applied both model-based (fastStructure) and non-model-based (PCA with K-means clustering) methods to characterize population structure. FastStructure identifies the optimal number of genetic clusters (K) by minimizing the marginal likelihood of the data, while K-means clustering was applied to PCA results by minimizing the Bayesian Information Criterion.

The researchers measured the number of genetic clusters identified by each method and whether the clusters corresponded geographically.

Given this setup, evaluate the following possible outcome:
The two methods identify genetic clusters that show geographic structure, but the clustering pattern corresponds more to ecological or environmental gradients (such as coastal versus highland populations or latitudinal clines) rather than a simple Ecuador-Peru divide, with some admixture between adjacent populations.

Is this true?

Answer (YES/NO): YES